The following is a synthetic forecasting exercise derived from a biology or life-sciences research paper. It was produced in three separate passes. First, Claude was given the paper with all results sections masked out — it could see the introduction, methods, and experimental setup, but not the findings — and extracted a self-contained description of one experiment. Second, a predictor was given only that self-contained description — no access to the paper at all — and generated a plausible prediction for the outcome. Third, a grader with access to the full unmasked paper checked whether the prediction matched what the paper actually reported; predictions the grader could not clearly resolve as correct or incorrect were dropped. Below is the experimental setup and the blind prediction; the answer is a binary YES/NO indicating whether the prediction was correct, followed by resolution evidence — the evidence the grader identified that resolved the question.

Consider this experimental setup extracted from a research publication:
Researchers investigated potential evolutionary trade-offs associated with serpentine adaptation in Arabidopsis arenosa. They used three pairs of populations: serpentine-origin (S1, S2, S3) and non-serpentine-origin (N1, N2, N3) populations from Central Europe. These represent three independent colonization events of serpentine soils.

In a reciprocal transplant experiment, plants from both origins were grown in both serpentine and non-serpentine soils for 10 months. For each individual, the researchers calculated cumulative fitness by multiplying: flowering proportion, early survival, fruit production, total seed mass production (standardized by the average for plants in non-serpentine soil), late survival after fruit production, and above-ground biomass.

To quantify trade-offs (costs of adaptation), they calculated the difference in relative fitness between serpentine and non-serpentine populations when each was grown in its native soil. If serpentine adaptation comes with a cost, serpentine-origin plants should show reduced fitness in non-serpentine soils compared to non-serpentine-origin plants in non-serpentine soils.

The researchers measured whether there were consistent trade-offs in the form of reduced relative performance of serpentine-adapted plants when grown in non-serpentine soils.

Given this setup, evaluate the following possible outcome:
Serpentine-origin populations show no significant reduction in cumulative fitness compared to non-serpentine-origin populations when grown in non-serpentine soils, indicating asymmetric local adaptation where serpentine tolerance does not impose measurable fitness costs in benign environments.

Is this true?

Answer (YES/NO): NO